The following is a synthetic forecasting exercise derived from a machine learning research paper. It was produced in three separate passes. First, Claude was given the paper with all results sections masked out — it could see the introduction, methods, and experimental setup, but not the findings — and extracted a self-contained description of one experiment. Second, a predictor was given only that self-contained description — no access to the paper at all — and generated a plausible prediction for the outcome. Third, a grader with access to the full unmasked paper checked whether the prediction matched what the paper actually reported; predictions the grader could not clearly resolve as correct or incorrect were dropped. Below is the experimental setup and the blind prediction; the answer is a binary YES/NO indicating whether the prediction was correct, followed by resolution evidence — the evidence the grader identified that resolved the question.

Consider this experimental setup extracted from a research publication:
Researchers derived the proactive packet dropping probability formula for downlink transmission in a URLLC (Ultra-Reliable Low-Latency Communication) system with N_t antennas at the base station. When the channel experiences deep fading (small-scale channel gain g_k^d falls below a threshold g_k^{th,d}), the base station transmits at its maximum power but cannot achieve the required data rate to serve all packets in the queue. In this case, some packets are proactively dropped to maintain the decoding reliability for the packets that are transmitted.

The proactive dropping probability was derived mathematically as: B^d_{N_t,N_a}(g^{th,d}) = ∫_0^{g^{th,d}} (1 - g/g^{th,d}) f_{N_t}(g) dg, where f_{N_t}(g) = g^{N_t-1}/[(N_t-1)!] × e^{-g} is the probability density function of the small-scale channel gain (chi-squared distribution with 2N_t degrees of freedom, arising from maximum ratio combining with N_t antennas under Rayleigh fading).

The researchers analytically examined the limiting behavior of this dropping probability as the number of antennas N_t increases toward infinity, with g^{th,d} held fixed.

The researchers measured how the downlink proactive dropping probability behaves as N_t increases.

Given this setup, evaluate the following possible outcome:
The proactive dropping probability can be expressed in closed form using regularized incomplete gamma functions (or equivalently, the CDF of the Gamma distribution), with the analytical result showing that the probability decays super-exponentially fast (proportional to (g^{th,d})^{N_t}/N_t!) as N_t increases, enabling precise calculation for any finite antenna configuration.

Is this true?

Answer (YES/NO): NO